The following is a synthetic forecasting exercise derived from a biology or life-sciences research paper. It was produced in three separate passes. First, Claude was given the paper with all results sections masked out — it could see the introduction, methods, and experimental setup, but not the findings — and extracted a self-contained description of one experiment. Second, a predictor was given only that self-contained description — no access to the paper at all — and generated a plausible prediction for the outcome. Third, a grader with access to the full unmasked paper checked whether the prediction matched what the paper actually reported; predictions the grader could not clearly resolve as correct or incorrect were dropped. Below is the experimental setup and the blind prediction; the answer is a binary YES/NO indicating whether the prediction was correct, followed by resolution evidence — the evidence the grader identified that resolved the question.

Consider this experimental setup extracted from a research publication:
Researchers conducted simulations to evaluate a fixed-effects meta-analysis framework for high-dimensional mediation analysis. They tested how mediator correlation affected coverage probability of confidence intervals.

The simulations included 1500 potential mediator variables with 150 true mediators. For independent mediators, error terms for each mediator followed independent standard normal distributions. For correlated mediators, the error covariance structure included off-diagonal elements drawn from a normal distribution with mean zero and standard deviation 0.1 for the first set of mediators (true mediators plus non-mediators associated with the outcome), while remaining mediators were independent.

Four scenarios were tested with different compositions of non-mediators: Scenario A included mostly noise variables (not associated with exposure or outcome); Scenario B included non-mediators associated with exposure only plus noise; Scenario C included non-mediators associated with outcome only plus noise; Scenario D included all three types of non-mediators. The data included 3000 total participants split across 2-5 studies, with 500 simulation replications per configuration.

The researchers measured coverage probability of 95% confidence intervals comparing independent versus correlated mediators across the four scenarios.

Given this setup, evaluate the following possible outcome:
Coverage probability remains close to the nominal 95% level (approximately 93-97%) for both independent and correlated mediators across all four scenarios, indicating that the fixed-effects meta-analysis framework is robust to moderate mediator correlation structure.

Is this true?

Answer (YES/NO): NO